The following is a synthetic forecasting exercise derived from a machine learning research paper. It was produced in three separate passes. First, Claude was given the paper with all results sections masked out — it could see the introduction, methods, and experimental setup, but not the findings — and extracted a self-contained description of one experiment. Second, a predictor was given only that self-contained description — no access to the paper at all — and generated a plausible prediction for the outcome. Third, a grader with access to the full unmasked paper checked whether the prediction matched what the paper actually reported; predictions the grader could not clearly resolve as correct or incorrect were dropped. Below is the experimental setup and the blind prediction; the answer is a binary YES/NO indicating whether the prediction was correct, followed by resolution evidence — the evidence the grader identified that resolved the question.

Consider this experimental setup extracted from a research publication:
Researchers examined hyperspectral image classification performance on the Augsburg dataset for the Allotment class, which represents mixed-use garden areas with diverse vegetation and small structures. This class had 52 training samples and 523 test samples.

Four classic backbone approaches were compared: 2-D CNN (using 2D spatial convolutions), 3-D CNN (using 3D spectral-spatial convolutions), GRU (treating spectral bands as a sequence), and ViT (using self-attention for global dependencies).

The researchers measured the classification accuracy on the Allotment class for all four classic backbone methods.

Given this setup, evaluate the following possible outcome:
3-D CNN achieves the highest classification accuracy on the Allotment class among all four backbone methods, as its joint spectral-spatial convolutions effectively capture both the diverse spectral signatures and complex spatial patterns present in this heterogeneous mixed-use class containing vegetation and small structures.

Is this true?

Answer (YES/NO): YES